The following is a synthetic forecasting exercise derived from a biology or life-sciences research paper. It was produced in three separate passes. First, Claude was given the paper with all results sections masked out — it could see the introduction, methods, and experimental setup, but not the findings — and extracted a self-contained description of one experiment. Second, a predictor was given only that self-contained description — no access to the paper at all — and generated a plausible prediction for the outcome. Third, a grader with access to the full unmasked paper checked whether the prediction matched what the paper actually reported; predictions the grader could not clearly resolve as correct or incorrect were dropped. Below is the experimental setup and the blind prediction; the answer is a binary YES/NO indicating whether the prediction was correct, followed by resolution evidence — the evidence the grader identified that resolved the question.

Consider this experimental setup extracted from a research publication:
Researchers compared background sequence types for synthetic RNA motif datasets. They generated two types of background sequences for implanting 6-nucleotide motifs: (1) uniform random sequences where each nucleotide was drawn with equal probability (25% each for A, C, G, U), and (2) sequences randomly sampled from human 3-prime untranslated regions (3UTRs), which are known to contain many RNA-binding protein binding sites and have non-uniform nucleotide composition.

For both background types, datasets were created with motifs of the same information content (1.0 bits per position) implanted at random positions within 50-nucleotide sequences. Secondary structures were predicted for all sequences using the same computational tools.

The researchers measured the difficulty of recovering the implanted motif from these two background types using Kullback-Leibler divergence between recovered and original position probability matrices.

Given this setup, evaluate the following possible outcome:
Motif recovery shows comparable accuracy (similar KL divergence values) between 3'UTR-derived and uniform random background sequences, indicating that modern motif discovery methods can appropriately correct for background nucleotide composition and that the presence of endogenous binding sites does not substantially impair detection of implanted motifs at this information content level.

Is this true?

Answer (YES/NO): YES